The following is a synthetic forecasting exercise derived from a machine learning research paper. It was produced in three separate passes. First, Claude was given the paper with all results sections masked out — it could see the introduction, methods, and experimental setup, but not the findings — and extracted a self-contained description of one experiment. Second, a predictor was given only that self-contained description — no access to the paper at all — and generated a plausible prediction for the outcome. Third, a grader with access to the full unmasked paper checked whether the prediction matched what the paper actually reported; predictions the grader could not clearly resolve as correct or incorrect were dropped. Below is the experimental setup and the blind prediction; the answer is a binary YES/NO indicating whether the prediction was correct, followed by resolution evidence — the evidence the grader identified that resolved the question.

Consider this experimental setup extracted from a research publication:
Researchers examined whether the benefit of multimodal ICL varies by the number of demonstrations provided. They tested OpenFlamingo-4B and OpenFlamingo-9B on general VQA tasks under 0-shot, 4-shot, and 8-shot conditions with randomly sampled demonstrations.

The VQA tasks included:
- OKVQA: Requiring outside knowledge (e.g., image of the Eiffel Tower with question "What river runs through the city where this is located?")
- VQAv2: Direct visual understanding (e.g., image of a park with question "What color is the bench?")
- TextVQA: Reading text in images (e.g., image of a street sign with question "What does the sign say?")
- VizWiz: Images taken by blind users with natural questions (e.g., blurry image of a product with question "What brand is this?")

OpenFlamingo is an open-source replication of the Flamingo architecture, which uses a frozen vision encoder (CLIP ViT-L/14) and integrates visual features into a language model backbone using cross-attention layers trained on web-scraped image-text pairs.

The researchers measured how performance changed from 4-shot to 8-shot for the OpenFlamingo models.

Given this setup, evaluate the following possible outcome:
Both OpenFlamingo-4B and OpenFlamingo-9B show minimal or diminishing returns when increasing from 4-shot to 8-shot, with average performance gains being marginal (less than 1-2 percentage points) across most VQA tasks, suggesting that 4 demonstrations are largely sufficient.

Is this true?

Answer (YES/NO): NO